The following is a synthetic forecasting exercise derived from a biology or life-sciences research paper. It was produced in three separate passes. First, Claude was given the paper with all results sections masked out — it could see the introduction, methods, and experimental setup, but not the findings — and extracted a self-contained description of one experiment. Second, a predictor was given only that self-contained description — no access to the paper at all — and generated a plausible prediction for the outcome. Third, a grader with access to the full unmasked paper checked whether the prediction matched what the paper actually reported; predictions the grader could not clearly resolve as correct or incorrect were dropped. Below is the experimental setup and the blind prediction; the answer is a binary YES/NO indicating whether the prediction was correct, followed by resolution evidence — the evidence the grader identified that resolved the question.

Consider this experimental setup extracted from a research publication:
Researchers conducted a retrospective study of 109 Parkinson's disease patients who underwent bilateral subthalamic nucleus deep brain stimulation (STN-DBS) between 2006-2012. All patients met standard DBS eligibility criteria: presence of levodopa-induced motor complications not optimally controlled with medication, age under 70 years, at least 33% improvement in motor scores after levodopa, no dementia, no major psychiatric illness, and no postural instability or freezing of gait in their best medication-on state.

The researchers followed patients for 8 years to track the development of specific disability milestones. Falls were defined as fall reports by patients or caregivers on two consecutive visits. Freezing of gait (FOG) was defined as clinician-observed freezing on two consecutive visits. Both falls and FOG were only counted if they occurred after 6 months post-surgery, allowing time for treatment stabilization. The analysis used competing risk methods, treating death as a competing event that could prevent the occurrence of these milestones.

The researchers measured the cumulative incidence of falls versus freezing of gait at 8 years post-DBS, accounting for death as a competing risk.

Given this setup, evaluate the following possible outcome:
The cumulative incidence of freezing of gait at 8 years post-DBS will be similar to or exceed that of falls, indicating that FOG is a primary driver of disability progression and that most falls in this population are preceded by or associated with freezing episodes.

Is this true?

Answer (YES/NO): NO